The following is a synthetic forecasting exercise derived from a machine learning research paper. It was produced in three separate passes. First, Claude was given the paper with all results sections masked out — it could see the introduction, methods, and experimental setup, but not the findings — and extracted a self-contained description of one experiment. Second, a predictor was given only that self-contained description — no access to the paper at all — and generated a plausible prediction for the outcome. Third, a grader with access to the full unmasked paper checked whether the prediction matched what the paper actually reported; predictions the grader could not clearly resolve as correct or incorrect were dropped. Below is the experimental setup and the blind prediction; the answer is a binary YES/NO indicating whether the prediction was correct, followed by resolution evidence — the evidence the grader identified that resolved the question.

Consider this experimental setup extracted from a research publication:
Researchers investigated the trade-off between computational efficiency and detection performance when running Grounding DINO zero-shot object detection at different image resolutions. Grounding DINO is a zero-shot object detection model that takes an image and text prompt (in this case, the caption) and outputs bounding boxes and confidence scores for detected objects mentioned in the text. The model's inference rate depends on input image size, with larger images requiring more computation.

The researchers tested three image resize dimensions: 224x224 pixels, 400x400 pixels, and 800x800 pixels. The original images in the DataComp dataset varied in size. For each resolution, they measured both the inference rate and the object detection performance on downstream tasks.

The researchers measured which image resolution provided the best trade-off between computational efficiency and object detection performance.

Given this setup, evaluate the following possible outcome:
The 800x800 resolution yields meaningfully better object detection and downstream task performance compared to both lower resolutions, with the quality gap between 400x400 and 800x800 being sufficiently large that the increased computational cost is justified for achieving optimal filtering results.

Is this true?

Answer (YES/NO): NO